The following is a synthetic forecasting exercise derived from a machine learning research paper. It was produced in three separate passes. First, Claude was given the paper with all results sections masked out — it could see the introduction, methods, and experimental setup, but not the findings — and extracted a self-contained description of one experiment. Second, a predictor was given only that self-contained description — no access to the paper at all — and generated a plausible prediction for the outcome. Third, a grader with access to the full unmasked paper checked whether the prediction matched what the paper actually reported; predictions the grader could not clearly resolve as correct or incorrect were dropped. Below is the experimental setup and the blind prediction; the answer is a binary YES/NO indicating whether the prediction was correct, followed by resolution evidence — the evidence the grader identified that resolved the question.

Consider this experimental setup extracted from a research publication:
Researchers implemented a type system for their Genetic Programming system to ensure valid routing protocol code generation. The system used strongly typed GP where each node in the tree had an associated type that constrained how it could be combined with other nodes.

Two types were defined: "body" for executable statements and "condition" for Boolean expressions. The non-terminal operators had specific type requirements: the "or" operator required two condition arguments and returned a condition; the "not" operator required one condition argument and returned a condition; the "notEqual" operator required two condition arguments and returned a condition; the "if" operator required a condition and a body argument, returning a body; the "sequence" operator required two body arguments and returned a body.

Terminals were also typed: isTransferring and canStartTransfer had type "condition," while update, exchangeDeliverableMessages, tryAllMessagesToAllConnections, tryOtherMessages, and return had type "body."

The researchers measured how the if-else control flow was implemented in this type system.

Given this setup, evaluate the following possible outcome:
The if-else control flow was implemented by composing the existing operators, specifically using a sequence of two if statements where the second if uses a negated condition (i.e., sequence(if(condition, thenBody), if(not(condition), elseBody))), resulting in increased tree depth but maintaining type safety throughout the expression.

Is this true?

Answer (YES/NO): NO